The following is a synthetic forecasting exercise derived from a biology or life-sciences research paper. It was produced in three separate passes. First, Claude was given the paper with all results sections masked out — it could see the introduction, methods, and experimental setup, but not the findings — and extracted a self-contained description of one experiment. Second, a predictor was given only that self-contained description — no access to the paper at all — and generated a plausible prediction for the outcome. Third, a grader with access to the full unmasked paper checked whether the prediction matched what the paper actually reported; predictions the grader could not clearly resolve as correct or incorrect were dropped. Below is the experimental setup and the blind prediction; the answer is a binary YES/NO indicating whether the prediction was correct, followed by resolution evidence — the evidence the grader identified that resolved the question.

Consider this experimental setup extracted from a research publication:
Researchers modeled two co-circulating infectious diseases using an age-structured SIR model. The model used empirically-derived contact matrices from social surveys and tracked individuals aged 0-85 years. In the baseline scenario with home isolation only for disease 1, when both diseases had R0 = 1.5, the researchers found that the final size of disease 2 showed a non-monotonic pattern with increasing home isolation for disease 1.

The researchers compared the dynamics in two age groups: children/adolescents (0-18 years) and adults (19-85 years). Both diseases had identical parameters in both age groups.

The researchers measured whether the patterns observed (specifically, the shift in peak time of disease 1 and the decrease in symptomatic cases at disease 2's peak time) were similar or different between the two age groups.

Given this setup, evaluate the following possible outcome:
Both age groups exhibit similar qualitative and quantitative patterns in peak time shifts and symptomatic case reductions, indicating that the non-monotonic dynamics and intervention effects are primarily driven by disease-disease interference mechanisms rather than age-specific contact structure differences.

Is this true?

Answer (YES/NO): YES